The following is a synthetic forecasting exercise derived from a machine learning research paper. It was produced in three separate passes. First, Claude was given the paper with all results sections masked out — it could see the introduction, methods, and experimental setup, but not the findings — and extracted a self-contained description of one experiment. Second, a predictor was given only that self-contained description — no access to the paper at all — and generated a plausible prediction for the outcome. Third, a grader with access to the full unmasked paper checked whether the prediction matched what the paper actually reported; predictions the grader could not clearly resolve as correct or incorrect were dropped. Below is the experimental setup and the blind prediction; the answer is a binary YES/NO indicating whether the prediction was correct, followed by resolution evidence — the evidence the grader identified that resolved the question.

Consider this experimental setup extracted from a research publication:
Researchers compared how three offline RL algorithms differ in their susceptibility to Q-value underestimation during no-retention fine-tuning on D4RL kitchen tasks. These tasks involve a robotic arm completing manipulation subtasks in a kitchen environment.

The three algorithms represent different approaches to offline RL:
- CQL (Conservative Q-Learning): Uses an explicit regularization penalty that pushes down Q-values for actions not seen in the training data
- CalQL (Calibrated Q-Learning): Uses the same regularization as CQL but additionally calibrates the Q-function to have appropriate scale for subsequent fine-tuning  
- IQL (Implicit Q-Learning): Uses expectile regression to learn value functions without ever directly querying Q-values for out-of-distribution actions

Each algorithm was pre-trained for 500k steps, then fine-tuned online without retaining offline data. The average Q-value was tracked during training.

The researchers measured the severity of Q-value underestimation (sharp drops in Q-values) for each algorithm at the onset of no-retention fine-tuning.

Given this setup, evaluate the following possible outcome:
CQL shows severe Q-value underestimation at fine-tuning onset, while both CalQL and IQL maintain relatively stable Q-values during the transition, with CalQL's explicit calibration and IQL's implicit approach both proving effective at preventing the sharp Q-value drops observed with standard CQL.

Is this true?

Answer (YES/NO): NO